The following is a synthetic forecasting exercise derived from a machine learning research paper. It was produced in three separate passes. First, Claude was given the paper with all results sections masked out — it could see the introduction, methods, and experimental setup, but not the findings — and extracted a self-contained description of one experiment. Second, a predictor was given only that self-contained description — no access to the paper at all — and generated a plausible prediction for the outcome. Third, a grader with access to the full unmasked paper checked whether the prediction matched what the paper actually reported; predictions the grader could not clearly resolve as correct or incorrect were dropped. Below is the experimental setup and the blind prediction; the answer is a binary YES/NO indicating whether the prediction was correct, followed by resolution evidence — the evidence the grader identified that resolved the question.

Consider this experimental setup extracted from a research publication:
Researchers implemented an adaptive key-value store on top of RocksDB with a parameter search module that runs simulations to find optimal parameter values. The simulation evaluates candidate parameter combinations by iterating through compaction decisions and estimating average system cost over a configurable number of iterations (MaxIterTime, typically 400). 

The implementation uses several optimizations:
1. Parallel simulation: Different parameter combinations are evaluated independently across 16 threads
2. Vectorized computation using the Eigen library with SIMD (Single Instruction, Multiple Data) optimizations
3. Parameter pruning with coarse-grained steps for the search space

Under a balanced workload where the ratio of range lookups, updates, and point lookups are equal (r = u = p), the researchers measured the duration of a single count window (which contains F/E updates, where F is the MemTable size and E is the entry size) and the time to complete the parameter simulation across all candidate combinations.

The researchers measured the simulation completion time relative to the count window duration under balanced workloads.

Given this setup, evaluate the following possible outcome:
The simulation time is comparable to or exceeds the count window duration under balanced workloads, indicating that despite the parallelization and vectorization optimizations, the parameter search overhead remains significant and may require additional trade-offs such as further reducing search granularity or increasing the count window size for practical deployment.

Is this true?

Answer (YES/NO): NO